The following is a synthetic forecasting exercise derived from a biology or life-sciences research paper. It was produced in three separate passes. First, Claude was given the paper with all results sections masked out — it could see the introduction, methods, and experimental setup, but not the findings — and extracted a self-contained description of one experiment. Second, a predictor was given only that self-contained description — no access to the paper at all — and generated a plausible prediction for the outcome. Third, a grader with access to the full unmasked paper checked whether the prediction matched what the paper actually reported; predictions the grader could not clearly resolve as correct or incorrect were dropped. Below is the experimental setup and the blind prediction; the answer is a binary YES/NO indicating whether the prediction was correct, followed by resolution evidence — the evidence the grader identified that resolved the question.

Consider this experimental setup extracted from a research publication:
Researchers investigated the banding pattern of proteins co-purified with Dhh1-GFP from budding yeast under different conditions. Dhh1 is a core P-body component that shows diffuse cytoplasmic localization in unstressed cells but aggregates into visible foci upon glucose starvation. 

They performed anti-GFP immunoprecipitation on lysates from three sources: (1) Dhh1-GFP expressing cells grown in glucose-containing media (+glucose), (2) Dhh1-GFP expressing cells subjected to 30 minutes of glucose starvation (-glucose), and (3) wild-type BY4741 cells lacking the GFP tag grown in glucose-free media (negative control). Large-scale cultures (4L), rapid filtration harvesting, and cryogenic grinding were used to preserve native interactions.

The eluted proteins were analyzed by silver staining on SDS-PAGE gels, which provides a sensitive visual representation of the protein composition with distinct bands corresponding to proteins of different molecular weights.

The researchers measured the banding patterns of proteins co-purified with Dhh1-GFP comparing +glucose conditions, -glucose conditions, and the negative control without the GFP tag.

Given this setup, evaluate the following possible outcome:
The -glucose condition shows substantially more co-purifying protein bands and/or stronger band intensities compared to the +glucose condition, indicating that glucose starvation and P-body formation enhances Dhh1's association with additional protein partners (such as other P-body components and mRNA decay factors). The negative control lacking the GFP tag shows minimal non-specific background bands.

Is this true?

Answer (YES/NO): NO